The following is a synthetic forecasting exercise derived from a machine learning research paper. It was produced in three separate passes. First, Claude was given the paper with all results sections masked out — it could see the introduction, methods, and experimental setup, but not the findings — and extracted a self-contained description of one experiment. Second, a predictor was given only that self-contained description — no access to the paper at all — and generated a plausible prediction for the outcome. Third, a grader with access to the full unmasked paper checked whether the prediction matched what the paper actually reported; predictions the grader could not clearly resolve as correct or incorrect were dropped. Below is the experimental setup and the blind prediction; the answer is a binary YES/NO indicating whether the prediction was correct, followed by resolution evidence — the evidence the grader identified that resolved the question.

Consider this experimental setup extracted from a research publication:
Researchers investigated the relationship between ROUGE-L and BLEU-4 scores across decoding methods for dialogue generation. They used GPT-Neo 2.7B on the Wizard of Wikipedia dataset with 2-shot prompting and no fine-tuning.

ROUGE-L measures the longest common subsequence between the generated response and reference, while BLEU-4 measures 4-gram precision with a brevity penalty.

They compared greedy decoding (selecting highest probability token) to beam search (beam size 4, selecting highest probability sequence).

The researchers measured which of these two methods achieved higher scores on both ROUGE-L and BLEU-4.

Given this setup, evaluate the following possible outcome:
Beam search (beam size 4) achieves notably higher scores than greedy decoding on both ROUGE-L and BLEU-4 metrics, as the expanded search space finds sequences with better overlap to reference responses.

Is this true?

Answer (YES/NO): YES